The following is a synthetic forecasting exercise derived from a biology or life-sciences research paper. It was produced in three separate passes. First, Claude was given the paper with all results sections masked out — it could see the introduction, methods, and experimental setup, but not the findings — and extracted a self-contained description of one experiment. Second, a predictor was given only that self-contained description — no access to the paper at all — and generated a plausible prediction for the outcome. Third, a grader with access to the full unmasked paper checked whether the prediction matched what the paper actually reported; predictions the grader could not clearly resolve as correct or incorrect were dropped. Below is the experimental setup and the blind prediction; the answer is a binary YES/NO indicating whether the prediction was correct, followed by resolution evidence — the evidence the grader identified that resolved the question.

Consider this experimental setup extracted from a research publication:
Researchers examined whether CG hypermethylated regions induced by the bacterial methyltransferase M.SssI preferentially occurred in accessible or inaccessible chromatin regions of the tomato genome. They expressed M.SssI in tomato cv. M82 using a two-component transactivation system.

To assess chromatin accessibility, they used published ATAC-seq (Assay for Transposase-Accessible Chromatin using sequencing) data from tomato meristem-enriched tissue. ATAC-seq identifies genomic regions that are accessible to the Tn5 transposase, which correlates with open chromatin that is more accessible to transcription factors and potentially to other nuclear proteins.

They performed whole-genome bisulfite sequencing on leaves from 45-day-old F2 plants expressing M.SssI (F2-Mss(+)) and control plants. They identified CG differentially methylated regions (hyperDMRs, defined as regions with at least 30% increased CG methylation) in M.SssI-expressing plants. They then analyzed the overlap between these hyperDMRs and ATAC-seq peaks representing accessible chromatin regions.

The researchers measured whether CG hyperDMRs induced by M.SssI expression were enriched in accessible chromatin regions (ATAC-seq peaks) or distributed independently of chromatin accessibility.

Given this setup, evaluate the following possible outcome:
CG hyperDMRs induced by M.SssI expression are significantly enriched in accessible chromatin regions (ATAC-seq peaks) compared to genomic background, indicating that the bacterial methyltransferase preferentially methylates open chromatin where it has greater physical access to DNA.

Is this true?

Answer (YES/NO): YES